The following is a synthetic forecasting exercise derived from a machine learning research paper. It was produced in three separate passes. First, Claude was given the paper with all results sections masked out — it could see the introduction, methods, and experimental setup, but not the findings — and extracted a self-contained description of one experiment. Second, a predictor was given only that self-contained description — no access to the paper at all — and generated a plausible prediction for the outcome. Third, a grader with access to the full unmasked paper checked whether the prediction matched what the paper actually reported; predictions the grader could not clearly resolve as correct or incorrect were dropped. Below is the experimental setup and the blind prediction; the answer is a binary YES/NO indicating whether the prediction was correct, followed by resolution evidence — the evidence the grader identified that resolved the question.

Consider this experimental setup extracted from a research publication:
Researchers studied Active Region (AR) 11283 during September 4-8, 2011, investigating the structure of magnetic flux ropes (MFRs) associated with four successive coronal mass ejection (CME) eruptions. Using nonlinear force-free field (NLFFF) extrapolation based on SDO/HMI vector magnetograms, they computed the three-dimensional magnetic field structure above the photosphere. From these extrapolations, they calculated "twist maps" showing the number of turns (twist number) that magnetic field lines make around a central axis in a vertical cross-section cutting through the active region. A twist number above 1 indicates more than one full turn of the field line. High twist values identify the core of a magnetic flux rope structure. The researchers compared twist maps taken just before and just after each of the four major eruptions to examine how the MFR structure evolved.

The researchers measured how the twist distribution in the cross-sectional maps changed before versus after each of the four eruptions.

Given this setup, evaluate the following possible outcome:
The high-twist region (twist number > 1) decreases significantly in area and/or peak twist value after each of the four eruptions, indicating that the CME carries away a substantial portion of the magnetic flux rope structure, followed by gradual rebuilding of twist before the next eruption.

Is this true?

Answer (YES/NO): NO